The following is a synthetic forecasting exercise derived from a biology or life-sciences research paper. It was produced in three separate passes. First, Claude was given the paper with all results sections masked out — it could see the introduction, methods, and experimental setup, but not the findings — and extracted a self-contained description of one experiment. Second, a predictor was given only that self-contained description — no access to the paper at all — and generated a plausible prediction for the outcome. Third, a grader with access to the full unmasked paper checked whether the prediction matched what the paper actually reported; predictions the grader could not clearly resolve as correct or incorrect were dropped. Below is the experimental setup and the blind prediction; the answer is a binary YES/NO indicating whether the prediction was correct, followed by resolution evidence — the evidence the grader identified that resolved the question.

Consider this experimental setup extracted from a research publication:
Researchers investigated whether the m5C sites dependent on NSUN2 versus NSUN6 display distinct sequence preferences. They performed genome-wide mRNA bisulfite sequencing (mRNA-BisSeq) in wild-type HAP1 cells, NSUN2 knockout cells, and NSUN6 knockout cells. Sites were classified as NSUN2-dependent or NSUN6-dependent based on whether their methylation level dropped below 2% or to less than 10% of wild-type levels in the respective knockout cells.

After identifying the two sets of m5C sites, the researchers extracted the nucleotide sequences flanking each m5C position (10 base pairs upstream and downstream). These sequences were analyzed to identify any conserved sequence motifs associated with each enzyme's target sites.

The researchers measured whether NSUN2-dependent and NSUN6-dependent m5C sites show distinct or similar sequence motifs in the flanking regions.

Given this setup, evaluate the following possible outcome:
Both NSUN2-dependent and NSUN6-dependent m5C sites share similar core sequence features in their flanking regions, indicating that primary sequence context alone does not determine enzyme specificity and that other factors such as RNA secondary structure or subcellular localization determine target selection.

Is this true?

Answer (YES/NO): NO